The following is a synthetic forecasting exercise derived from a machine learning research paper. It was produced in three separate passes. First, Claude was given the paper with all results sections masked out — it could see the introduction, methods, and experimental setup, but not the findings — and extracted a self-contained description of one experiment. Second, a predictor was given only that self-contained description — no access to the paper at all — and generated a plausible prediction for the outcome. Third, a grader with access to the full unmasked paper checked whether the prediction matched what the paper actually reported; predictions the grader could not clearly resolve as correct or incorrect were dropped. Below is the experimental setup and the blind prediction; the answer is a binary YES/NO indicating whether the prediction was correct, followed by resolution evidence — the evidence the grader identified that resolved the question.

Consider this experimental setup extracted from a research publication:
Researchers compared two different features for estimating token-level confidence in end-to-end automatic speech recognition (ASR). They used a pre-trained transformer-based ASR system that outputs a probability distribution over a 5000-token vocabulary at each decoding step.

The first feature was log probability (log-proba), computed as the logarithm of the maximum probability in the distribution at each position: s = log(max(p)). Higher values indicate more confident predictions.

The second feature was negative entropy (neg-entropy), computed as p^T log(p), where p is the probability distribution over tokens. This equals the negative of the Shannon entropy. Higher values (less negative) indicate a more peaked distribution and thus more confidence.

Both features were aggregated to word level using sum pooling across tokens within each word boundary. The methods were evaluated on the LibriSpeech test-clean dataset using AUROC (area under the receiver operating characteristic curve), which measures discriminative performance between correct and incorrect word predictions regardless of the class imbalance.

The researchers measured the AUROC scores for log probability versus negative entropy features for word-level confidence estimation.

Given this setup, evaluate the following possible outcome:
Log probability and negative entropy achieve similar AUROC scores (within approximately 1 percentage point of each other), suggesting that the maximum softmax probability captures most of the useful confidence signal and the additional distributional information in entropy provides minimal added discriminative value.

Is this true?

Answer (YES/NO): NO